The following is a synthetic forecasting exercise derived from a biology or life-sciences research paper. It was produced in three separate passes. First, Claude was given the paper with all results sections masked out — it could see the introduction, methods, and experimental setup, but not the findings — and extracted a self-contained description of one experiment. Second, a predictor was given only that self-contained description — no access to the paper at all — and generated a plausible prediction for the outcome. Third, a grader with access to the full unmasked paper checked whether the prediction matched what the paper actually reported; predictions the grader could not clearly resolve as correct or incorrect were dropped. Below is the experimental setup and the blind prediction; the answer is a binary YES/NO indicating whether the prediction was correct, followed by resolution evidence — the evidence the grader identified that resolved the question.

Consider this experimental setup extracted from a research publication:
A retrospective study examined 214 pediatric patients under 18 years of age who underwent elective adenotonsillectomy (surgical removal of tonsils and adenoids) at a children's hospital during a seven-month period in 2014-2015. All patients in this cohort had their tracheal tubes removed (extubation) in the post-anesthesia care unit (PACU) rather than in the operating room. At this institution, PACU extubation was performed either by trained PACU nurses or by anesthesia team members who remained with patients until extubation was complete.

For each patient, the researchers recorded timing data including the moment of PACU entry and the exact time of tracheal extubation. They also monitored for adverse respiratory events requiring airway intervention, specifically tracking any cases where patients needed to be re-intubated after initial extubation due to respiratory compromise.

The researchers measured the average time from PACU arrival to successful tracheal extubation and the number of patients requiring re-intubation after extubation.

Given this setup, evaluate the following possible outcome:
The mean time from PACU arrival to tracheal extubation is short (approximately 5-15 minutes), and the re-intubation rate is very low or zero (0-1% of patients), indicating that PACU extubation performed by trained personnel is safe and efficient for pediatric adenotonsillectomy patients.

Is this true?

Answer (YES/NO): YES